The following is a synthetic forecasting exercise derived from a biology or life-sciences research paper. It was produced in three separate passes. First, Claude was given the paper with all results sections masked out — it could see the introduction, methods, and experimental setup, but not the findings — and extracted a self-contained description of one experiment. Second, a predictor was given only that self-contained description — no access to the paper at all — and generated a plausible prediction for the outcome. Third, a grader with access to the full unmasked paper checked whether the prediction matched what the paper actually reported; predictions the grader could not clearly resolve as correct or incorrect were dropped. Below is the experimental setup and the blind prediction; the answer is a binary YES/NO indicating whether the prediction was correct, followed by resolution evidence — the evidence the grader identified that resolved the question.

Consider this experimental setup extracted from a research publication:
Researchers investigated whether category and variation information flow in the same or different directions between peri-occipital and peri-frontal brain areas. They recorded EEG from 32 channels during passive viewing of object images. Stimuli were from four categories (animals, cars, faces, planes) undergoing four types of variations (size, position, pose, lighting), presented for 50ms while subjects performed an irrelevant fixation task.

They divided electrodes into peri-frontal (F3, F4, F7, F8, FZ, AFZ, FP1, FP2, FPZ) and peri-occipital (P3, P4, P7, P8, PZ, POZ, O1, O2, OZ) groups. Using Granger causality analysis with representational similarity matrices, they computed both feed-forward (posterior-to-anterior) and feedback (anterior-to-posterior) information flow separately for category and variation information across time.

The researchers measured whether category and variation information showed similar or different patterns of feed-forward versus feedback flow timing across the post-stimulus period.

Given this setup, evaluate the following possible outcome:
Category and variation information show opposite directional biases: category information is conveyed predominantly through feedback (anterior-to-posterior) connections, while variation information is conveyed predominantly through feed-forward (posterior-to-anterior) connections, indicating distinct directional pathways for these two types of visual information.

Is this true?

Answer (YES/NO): NO